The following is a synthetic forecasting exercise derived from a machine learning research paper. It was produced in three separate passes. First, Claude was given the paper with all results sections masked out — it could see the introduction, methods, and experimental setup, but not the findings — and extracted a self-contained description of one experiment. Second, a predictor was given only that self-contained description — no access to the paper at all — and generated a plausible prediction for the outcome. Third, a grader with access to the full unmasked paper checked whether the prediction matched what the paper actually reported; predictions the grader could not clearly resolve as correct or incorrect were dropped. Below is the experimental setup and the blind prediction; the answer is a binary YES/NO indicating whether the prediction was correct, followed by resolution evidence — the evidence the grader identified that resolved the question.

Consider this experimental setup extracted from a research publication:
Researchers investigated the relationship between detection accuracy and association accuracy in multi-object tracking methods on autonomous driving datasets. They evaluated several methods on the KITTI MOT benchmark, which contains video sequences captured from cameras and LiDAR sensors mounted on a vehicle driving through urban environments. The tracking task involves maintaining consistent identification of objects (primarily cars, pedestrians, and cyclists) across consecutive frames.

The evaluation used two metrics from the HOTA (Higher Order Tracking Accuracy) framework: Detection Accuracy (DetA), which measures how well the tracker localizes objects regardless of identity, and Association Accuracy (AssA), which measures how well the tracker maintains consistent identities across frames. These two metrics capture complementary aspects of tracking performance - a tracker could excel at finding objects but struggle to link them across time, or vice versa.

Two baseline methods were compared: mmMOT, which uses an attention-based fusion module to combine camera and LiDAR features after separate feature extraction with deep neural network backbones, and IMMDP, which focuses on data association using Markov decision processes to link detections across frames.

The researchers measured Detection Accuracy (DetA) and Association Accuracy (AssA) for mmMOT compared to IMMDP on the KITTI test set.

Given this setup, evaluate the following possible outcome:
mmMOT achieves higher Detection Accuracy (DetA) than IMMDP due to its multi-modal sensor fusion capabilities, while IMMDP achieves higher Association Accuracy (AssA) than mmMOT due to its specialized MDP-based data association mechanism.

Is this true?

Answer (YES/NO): YES